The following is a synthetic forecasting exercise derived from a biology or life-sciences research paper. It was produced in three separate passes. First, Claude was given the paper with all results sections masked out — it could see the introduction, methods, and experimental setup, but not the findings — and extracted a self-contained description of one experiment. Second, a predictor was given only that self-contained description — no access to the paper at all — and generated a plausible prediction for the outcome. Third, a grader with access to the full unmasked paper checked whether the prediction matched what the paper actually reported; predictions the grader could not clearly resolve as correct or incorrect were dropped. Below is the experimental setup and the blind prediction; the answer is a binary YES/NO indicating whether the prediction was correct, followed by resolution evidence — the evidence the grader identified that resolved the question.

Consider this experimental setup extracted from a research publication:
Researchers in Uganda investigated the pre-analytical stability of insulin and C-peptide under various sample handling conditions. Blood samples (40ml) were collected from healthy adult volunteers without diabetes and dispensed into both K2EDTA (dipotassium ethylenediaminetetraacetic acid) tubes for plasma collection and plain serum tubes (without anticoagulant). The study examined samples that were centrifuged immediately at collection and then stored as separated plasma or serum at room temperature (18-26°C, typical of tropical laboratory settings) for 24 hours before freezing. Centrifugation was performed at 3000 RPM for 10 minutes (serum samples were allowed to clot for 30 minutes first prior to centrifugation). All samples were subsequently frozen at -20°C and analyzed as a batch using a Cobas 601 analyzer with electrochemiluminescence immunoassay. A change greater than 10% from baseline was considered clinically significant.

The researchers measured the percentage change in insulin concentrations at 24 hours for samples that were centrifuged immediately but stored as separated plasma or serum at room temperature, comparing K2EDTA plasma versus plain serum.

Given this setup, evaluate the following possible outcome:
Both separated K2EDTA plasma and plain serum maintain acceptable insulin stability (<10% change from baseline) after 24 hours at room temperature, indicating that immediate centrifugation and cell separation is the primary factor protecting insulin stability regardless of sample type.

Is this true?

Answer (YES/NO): NO